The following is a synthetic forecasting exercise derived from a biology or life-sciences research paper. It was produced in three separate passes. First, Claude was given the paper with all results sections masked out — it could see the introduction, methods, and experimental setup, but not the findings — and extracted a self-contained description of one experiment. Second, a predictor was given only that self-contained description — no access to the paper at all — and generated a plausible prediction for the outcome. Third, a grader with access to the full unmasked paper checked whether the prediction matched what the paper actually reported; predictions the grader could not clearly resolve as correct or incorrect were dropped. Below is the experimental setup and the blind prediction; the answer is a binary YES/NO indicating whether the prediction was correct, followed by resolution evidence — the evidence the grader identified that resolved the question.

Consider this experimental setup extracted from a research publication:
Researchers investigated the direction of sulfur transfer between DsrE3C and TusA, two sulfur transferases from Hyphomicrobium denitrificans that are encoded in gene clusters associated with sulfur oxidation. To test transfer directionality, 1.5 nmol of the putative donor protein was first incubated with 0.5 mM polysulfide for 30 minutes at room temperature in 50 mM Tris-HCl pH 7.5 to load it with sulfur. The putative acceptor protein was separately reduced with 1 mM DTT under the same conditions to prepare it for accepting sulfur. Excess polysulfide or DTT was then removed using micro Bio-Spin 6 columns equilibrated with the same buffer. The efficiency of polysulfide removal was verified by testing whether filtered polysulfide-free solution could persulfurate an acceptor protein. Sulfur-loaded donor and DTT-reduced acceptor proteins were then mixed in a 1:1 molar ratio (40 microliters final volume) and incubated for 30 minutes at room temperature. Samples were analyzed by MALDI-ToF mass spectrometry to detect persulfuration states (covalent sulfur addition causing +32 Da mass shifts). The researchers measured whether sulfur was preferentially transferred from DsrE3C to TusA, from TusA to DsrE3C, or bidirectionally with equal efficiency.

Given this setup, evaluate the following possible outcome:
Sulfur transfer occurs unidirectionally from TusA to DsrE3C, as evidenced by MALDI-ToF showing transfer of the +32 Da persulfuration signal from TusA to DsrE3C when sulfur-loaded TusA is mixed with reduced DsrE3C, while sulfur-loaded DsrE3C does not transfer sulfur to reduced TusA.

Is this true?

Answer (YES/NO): NO